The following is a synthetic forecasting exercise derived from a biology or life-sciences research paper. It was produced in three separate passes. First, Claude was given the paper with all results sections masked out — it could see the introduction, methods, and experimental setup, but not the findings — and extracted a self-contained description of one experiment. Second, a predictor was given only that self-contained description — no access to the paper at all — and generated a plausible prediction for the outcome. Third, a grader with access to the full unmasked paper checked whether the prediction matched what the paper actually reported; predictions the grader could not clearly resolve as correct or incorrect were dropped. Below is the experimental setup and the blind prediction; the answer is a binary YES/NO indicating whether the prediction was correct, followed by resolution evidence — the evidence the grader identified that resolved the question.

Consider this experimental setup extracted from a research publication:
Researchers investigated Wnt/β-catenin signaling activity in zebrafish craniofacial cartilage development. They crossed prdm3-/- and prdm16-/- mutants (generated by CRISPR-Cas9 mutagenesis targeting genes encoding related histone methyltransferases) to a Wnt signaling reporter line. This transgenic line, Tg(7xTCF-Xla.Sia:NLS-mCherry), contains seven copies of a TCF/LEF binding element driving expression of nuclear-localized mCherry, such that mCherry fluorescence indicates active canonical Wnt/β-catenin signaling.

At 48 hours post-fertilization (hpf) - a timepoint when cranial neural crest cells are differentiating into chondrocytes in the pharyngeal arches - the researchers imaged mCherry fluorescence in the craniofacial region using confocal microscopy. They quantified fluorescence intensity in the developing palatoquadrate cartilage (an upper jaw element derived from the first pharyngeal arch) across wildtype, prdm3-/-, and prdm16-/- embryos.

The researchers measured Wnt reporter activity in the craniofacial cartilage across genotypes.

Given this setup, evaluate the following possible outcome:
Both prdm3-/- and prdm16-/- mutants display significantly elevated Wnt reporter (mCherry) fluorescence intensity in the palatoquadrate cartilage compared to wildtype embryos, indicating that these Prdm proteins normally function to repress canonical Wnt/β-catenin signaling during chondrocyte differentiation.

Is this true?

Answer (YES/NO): NO